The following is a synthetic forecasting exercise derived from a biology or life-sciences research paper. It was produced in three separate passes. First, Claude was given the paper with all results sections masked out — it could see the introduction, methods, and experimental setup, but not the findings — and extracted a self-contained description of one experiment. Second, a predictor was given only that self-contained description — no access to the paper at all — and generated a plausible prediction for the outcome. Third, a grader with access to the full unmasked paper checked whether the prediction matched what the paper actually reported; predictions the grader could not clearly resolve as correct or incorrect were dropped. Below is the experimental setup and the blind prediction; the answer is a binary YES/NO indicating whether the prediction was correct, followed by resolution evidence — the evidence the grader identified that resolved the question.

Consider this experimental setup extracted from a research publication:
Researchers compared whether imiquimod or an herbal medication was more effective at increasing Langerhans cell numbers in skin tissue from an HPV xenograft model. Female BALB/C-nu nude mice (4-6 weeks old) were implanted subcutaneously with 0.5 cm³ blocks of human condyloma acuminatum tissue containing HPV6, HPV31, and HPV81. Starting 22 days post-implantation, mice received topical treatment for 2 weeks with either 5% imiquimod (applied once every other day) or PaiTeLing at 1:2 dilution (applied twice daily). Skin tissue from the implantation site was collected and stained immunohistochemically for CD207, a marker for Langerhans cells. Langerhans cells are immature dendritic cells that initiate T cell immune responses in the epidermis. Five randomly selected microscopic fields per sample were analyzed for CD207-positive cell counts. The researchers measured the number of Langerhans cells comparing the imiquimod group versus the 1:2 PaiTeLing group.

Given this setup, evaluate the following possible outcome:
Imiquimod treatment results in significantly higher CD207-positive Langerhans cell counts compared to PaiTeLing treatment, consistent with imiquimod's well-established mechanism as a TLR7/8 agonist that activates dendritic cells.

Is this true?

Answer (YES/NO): NO